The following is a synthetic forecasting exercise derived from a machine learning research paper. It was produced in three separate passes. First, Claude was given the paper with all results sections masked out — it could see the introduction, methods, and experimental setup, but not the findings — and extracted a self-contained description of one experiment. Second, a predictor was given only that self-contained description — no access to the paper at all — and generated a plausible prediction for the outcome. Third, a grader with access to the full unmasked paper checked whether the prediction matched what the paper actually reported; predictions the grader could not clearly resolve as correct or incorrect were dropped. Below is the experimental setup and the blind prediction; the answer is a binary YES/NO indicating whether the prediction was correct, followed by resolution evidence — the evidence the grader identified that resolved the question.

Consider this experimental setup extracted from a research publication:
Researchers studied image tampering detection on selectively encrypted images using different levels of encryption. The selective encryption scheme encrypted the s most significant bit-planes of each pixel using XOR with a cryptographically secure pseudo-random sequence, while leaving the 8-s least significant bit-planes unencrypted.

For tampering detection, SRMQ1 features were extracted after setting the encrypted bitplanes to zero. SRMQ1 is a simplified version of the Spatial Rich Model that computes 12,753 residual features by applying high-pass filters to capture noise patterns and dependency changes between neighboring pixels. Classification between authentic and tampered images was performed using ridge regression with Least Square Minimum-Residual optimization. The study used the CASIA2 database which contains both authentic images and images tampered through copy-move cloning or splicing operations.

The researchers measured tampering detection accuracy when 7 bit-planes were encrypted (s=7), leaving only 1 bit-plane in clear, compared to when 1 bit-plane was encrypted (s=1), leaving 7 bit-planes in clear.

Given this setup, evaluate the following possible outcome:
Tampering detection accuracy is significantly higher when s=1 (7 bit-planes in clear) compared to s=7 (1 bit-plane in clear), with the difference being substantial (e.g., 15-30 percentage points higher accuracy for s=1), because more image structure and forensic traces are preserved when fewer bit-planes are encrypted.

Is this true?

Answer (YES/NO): YES